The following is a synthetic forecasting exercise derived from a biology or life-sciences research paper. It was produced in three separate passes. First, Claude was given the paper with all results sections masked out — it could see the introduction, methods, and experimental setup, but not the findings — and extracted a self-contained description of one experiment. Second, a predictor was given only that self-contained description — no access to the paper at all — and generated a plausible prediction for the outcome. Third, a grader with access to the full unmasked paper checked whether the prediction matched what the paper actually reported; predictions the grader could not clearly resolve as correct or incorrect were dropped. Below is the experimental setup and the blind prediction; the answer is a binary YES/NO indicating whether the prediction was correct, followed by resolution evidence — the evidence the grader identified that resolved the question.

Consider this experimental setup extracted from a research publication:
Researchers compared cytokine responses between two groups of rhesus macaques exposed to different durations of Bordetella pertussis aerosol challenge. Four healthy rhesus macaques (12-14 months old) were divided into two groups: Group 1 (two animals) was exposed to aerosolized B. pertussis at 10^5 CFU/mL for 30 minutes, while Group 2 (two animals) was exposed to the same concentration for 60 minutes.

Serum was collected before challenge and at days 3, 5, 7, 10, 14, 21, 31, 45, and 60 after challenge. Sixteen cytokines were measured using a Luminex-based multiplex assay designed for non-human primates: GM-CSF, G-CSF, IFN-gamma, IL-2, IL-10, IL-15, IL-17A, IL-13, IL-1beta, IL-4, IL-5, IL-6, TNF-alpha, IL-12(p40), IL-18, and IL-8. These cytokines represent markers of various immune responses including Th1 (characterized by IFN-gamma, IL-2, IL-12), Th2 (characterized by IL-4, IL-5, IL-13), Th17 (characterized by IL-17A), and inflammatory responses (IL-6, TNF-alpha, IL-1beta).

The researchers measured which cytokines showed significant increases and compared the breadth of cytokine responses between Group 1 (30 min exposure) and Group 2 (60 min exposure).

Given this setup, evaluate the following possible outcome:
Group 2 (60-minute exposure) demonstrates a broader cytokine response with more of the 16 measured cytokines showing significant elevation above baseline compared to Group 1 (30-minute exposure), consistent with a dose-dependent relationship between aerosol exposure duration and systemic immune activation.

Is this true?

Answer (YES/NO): YES